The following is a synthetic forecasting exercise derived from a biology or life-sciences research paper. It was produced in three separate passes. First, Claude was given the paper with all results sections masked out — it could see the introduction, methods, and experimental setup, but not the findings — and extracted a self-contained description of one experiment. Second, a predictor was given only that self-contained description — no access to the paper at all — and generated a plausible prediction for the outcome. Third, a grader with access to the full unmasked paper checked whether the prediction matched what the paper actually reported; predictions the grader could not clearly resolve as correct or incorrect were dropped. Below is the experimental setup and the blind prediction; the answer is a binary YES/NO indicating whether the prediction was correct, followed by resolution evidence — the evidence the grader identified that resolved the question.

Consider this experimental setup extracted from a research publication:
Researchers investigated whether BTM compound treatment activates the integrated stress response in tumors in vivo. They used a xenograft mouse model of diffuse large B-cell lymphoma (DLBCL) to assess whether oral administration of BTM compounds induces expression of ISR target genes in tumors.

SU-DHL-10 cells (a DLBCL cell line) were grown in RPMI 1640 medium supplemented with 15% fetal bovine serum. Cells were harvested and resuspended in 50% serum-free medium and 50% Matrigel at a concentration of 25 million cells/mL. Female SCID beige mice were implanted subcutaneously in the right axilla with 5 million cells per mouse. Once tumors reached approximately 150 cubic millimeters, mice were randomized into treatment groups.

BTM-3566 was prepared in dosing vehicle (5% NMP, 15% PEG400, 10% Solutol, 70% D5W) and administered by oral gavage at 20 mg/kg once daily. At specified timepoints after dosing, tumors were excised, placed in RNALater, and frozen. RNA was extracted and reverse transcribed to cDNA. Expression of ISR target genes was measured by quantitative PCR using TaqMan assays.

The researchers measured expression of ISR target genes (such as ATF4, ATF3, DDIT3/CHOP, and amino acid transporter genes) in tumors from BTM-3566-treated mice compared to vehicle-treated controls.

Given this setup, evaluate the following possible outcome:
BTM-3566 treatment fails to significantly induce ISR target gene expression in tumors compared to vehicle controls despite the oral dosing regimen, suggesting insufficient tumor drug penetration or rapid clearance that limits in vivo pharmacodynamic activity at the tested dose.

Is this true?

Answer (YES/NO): NO